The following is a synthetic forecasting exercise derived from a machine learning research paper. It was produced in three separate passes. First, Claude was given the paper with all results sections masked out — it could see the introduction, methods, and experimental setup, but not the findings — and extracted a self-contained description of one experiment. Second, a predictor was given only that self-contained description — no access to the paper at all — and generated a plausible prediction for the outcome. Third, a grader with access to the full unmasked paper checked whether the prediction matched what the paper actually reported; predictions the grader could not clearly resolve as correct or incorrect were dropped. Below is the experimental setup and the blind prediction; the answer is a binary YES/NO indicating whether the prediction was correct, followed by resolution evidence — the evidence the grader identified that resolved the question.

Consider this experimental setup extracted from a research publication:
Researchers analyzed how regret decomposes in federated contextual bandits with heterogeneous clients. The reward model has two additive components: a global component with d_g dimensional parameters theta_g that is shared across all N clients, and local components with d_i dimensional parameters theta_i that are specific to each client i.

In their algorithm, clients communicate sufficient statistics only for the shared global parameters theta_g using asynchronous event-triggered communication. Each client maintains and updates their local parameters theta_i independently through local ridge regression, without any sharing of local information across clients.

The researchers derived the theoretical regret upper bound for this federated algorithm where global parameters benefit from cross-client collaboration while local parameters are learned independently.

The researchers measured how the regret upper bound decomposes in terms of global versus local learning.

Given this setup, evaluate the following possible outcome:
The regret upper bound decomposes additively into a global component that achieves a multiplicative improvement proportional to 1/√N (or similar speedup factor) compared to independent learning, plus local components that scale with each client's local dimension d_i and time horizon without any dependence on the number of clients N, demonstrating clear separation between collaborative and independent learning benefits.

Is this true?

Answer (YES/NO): YES